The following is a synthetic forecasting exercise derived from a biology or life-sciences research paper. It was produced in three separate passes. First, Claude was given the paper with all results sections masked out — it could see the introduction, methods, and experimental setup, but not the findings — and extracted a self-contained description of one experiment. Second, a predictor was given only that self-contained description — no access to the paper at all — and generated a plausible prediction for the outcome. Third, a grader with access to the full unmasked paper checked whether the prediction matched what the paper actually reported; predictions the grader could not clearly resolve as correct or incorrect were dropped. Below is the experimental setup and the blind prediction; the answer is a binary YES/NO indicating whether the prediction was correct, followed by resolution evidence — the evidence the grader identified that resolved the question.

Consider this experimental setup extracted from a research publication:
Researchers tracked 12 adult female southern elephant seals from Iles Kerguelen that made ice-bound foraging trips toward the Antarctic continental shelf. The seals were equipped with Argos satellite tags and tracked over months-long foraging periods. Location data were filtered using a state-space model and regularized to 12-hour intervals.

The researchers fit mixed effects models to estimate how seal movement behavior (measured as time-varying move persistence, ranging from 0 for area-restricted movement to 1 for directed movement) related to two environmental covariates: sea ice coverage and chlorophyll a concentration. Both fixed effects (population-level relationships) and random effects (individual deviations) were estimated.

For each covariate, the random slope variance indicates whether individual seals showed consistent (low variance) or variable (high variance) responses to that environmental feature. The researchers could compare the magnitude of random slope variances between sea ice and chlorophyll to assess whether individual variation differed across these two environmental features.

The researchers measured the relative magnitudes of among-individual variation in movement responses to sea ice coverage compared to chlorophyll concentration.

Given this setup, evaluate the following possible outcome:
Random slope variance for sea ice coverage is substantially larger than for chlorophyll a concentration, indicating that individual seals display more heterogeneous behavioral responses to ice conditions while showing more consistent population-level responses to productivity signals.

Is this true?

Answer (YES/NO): NO